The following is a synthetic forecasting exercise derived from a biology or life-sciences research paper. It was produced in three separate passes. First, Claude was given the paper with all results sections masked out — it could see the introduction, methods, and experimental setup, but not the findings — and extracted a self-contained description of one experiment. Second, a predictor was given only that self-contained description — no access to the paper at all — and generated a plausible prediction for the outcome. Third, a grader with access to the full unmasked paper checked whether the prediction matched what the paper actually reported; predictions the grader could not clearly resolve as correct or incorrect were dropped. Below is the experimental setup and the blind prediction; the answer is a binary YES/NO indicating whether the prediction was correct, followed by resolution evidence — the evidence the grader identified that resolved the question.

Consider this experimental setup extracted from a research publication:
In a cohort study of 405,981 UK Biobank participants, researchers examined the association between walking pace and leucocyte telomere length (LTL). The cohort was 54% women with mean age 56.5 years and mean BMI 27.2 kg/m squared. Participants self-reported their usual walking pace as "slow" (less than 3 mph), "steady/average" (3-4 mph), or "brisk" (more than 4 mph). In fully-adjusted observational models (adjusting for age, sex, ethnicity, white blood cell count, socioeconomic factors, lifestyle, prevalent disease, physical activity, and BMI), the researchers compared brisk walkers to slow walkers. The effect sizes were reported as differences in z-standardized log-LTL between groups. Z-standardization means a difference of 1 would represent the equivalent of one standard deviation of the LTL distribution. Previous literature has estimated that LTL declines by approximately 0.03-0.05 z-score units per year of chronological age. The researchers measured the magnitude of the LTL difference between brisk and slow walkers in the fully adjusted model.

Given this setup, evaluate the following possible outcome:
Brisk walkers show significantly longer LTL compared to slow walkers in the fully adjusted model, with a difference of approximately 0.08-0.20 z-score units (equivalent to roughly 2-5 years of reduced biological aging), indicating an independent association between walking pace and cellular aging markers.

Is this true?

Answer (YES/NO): NO